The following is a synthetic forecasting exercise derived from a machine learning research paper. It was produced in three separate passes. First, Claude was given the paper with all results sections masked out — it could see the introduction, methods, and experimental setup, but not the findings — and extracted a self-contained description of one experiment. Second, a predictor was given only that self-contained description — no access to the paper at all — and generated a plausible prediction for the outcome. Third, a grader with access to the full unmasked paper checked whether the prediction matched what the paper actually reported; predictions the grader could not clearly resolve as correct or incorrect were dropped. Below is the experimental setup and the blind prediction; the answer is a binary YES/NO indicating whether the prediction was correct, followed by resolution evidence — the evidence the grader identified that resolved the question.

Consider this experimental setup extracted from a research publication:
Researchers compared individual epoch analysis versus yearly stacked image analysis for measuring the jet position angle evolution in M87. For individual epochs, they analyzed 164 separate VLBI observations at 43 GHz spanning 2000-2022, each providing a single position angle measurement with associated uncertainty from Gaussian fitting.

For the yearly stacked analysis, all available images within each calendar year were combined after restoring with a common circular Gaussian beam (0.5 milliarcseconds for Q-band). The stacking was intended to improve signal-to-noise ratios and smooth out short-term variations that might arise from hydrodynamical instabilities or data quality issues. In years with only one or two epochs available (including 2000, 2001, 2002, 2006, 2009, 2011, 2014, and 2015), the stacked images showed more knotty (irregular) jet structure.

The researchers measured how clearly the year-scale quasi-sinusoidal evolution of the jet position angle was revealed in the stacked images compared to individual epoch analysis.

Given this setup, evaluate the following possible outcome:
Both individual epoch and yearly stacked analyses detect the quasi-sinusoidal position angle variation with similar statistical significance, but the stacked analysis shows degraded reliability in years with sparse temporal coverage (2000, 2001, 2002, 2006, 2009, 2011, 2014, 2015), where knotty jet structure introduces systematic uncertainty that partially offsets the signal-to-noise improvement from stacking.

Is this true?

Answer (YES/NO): NO